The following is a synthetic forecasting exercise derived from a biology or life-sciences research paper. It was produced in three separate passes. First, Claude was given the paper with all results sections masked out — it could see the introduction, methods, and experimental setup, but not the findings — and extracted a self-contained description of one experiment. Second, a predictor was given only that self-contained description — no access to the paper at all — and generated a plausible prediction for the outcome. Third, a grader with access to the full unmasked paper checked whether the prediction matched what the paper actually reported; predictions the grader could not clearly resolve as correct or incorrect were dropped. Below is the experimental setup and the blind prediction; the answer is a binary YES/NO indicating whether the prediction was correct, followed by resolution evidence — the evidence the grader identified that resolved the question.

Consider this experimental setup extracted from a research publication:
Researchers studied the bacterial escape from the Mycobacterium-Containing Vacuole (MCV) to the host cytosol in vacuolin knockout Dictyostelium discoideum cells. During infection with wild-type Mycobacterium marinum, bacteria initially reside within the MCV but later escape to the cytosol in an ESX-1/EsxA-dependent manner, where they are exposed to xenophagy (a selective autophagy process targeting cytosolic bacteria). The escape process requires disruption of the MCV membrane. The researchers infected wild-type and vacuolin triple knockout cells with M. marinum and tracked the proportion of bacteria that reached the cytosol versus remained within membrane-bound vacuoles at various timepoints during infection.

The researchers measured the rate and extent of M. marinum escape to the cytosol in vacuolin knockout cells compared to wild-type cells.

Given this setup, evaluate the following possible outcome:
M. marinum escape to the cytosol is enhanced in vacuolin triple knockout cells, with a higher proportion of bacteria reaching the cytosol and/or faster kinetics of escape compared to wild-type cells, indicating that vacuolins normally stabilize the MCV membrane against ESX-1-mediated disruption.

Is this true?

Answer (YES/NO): NO